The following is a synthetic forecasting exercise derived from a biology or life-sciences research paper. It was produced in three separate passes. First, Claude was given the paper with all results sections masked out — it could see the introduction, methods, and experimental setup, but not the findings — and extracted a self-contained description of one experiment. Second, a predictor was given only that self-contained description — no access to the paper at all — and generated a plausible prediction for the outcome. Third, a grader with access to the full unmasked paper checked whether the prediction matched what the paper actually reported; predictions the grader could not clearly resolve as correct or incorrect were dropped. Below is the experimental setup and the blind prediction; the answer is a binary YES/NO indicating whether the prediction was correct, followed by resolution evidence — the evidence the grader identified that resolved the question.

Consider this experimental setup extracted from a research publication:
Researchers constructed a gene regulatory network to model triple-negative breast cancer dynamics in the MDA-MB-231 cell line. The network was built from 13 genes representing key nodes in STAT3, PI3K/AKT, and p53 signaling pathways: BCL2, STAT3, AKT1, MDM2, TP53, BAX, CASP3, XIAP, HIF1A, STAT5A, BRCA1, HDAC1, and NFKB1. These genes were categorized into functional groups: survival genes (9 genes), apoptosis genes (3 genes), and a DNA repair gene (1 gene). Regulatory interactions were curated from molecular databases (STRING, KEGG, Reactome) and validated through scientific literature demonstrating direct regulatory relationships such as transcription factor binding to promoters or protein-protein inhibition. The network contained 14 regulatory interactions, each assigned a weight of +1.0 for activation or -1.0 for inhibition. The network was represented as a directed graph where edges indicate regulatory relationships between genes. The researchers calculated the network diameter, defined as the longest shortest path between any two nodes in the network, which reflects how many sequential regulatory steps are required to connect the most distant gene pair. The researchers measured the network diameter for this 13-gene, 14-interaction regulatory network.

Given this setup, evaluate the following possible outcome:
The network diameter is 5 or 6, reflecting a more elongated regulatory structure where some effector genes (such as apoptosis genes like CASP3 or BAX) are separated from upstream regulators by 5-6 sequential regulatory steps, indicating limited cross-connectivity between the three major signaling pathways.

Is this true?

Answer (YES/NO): NO